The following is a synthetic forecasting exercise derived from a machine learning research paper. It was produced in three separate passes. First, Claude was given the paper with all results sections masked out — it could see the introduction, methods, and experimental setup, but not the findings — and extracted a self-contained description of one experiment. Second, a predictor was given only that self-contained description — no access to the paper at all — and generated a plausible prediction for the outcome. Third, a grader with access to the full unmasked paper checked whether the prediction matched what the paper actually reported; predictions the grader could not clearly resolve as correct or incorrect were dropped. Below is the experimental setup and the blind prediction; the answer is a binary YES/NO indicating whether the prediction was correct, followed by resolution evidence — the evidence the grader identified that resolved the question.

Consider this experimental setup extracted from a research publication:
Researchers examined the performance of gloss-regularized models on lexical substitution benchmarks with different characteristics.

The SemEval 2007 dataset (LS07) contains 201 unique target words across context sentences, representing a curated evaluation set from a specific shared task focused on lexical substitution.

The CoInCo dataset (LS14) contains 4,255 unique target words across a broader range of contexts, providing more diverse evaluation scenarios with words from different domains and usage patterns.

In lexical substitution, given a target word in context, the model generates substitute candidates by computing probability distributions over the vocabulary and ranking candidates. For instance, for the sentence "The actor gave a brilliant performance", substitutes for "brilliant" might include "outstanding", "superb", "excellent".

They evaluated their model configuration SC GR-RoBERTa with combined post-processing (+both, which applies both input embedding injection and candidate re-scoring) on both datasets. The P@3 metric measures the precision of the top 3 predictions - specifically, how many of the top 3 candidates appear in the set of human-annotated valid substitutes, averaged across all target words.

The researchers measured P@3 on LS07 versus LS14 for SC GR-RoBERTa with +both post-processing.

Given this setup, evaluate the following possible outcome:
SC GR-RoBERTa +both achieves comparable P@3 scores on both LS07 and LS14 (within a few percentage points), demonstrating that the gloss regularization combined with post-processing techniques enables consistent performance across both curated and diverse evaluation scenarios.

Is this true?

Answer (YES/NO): YES